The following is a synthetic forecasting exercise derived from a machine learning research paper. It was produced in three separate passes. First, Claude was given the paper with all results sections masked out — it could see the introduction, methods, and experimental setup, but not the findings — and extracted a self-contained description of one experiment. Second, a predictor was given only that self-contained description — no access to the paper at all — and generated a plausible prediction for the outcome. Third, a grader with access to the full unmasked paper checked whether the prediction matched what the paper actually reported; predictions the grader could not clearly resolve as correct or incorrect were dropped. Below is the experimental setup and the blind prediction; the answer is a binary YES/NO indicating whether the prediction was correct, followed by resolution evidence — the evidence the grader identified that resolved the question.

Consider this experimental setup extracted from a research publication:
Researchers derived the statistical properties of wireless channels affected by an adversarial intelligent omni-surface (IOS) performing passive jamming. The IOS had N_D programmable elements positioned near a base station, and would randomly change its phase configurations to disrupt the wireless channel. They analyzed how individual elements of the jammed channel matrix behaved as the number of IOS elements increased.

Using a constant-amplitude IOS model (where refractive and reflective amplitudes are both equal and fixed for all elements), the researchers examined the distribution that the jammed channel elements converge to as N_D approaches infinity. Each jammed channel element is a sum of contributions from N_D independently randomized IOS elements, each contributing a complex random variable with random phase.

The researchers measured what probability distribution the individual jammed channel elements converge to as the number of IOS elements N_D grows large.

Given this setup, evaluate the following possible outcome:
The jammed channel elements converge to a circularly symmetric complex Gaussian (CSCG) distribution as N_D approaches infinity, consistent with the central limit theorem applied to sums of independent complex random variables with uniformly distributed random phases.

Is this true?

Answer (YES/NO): YES